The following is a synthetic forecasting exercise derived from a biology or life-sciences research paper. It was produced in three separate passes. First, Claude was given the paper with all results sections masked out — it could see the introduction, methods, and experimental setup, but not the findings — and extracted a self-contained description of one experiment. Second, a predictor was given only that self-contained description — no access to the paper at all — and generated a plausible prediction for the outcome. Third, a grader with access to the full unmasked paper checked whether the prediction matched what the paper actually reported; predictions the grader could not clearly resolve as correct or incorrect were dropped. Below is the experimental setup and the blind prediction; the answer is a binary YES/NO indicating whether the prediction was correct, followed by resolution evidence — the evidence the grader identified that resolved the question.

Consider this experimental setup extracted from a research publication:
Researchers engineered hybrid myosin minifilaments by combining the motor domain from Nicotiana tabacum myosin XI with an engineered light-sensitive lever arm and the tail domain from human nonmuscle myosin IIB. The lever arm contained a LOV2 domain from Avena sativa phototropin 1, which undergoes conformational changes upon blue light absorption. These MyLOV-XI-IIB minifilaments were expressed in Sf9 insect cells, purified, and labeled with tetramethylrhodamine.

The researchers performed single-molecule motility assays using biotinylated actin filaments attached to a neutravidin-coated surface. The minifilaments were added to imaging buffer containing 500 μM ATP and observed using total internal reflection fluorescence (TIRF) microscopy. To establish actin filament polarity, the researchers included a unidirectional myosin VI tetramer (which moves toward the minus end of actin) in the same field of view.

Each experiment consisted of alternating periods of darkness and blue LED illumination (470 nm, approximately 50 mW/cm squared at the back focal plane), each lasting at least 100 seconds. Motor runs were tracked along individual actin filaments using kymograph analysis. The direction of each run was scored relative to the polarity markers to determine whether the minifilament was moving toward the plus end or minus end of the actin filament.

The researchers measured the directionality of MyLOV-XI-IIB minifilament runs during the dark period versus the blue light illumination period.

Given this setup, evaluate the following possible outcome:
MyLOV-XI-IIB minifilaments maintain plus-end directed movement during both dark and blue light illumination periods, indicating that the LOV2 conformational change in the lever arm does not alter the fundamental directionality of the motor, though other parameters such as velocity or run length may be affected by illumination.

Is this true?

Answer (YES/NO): YES